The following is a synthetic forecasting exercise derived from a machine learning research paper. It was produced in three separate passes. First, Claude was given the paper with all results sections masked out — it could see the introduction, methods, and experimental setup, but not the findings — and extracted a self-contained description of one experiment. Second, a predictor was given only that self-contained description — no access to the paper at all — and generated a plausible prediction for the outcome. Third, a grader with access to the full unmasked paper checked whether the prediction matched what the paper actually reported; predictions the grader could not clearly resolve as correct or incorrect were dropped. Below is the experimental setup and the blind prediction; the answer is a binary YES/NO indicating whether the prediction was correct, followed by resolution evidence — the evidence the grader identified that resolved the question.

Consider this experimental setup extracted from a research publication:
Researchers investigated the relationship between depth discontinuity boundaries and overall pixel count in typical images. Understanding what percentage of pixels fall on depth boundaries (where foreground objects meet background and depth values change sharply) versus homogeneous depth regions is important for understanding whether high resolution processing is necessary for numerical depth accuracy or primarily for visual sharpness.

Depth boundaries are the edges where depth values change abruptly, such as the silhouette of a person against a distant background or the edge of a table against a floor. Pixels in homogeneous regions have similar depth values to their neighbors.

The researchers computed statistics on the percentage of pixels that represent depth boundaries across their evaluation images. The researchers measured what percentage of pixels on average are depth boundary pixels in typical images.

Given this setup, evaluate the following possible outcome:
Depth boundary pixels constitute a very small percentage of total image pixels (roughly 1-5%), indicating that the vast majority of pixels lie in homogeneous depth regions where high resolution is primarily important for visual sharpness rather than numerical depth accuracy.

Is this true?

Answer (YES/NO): NO